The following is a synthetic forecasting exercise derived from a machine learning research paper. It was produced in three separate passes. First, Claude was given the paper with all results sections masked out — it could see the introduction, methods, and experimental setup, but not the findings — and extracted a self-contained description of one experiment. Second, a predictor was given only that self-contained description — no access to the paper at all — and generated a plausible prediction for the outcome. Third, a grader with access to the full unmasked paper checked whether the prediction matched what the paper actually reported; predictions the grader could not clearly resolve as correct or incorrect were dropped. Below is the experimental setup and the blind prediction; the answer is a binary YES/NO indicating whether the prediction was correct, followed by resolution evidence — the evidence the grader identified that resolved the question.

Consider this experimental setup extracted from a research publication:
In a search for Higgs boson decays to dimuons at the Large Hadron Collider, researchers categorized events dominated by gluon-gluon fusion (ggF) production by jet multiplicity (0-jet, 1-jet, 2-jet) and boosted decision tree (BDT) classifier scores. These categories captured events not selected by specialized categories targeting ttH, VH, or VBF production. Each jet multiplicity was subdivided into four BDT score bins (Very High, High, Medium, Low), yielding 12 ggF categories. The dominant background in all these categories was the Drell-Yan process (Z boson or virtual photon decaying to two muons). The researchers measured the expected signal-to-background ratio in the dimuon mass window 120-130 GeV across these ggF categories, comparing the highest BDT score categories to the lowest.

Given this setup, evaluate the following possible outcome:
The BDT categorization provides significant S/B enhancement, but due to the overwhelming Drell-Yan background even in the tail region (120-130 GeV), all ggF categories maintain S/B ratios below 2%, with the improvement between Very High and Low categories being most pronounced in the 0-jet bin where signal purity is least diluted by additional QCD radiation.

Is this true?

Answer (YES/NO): NO